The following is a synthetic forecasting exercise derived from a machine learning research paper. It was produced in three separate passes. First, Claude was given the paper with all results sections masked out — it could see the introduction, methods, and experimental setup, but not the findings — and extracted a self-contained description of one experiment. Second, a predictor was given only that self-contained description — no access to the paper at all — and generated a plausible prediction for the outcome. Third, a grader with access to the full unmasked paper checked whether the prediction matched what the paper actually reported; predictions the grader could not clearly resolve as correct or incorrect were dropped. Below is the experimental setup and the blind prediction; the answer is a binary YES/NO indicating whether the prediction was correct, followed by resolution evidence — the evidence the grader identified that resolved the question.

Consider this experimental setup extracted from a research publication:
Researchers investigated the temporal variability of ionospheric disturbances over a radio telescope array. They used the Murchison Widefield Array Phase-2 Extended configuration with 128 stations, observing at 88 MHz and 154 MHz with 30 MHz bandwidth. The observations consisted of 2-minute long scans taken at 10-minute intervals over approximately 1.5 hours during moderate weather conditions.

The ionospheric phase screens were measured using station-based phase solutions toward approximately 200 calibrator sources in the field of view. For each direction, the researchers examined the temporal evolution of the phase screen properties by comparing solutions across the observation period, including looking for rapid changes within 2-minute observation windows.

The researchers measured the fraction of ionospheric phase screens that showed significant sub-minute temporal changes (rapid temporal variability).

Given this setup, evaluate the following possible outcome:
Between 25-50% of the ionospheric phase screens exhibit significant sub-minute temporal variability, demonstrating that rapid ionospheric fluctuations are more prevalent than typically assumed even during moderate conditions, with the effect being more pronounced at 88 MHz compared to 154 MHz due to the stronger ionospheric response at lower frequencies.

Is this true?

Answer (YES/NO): NO